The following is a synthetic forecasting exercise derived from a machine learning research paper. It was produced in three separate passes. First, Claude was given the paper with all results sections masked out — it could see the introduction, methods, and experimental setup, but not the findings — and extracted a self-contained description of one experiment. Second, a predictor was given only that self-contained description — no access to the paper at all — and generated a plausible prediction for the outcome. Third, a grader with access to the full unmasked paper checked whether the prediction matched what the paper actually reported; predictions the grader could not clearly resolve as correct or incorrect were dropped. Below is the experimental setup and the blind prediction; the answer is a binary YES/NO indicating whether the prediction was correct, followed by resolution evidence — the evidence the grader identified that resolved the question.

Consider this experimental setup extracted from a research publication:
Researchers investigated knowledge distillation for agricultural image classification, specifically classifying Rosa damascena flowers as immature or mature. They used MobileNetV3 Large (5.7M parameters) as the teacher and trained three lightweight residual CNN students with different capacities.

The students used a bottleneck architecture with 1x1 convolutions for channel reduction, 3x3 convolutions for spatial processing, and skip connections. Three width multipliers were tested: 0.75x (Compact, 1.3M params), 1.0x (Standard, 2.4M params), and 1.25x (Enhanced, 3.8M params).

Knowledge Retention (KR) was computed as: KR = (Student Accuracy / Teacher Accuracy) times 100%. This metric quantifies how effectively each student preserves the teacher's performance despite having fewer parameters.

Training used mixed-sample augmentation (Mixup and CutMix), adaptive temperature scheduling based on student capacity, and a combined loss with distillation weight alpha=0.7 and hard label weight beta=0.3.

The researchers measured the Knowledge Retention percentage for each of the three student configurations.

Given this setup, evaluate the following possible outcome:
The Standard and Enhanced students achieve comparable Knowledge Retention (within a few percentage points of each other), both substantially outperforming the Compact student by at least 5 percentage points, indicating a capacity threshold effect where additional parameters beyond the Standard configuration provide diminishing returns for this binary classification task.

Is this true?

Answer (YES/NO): NO